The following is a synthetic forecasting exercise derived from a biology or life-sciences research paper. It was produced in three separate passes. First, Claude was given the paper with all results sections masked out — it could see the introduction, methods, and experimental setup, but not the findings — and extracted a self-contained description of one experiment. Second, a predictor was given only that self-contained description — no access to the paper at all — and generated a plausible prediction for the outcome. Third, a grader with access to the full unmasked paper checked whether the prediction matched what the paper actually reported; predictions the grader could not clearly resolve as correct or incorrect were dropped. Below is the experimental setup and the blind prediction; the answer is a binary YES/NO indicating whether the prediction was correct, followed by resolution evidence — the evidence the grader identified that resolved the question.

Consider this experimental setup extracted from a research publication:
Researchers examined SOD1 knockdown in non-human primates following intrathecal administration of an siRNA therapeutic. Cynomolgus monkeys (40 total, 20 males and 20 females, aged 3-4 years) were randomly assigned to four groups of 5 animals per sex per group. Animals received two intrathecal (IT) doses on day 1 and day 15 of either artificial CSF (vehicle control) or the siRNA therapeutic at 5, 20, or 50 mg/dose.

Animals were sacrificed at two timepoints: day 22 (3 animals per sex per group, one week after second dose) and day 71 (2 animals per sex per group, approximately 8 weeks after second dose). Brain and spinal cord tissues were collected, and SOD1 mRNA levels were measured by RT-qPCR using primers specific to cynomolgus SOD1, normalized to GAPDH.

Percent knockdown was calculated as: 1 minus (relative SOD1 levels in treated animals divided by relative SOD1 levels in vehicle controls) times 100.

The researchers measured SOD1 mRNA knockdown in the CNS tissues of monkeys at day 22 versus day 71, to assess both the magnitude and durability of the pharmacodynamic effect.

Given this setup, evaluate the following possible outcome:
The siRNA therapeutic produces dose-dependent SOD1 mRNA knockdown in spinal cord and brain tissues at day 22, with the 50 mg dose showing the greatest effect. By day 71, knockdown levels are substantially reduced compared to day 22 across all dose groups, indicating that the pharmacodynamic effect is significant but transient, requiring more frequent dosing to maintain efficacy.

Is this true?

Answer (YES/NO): NO